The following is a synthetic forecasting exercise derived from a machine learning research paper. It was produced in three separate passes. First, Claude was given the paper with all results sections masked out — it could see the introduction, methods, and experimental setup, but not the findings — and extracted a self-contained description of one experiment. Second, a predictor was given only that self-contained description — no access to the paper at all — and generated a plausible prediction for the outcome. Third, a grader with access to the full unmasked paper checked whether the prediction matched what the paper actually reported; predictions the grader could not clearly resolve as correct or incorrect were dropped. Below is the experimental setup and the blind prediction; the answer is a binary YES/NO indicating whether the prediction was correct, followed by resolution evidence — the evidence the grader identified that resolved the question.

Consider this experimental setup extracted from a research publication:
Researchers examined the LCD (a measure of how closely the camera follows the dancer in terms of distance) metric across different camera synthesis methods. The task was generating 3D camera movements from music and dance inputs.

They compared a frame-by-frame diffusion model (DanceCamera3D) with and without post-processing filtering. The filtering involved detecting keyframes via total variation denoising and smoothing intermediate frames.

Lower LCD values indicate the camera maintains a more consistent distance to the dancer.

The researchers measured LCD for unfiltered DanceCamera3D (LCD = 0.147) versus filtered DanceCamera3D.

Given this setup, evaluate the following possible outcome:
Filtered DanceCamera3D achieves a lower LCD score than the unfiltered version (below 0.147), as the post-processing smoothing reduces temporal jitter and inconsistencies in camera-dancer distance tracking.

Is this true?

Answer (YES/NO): NO